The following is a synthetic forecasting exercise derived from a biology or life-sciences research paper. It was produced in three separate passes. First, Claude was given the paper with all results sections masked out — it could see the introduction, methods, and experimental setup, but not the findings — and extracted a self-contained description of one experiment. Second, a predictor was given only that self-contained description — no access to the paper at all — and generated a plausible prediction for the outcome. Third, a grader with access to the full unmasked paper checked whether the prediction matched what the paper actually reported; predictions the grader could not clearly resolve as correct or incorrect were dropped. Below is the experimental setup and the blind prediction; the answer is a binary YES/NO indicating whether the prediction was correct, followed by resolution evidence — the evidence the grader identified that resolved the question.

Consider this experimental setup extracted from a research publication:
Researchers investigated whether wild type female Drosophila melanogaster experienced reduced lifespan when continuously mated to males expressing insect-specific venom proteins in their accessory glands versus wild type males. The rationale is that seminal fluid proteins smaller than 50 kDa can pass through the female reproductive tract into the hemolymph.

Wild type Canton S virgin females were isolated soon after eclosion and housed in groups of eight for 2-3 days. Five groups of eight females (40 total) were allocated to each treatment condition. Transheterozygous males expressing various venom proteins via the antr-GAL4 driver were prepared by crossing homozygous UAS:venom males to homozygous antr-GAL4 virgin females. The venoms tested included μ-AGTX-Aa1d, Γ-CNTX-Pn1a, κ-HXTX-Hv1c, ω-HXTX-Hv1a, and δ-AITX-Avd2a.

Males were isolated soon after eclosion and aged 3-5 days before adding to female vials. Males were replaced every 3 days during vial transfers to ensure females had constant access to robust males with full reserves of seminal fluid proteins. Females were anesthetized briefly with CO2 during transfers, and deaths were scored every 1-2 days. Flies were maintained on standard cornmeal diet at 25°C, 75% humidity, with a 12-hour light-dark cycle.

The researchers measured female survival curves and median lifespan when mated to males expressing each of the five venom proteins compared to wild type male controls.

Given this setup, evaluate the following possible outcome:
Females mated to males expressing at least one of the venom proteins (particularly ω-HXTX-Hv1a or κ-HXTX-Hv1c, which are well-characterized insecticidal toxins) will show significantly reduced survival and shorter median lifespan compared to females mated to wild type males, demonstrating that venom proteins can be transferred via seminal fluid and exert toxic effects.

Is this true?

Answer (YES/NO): NO